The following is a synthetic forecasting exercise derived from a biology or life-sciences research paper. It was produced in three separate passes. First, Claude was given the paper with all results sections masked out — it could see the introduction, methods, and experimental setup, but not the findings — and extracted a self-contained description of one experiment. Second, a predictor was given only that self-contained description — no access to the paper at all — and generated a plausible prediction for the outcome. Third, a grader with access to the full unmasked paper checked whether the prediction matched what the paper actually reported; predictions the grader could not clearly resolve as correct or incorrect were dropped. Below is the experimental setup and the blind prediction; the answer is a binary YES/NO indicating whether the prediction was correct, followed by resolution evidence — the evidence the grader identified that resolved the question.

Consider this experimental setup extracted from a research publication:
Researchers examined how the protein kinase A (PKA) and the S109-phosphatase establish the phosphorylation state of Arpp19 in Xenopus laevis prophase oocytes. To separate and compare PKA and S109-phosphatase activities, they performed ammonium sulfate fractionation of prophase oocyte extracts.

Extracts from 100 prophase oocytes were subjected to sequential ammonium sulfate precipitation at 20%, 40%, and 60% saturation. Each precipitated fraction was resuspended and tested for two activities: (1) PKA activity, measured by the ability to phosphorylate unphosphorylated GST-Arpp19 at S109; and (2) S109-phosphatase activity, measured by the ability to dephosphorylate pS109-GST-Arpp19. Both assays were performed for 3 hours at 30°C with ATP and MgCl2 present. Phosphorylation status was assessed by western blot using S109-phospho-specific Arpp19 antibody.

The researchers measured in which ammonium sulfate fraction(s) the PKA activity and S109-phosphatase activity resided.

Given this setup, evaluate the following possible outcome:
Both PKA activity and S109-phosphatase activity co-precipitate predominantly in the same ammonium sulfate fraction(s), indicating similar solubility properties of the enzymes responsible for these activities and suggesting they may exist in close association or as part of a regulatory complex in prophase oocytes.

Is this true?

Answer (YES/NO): NO